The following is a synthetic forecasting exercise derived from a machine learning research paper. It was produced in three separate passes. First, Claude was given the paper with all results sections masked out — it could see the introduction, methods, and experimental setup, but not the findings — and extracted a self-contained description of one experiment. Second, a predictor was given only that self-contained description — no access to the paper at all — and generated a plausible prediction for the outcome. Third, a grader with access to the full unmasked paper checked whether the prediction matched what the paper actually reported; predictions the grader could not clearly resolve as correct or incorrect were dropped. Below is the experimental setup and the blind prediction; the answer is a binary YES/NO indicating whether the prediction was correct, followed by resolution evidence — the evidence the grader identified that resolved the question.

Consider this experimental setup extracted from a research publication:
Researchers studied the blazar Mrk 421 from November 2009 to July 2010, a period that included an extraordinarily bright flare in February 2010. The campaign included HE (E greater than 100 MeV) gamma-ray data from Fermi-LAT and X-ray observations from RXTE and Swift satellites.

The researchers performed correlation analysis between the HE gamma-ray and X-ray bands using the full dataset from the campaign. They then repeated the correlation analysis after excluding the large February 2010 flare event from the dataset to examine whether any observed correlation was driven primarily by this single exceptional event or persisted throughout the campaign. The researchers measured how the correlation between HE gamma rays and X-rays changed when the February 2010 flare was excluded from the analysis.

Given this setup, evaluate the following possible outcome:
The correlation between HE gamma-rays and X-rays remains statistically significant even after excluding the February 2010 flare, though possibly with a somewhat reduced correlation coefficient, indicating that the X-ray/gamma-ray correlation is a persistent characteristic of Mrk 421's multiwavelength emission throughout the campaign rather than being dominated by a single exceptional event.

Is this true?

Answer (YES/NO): NO